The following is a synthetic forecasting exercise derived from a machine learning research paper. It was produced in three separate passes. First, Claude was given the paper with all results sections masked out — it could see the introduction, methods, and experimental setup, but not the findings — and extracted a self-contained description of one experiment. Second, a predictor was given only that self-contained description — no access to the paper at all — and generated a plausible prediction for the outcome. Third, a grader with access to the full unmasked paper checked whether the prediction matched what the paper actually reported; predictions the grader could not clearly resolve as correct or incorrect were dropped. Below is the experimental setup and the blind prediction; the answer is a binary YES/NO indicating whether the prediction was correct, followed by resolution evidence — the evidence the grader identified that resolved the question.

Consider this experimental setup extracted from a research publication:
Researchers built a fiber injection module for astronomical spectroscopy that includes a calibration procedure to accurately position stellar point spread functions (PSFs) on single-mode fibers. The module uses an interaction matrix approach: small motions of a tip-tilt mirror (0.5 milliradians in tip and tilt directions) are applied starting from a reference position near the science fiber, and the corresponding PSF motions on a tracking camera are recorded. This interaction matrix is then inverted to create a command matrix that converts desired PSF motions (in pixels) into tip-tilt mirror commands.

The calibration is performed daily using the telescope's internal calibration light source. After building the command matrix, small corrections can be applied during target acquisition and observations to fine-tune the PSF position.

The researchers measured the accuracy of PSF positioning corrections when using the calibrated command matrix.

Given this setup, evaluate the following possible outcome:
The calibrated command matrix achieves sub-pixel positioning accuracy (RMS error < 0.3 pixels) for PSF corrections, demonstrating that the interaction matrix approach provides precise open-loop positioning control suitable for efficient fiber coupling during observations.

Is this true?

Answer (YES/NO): YES